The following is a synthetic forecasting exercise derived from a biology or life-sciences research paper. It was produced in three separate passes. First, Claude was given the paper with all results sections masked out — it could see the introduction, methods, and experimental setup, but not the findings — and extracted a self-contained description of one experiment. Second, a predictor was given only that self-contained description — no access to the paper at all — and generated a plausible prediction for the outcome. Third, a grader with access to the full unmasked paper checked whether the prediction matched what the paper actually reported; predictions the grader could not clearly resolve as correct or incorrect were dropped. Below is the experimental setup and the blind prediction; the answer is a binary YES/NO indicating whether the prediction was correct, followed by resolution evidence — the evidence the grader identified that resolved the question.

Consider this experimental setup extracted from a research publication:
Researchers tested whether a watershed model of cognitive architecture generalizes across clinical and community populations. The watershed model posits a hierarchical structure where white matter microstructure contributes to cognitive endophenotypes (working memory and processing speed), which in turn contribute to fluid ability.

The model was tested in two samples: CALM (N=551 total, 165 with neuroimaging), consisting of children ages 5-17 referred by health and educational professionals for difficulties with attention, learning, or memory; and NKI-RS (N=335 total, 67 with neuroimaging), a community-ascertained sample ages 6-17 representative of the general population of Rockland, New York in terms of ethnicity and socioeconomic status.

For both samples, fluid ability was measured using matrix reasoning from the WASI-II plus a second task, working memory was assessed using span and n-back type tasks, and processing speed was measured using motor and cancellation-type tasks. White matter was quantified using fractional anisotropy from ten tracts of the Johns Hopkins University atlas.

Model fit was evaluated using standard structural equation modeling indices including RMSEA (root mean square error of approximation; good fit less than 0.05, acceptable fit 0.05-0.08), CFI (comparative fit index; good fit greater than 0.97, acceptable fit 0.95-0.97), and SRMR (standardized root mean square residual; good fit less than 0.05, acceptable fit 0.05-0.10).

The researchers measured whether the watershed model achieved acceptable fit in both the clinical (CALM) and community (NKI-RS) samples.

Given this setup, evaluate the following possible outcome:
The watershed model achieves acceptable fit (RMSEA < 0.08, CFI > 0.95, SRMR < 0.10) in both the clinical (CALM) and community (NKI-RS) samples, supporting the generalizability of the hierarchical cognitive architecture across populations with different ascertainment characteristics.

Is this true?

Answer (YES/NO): NO